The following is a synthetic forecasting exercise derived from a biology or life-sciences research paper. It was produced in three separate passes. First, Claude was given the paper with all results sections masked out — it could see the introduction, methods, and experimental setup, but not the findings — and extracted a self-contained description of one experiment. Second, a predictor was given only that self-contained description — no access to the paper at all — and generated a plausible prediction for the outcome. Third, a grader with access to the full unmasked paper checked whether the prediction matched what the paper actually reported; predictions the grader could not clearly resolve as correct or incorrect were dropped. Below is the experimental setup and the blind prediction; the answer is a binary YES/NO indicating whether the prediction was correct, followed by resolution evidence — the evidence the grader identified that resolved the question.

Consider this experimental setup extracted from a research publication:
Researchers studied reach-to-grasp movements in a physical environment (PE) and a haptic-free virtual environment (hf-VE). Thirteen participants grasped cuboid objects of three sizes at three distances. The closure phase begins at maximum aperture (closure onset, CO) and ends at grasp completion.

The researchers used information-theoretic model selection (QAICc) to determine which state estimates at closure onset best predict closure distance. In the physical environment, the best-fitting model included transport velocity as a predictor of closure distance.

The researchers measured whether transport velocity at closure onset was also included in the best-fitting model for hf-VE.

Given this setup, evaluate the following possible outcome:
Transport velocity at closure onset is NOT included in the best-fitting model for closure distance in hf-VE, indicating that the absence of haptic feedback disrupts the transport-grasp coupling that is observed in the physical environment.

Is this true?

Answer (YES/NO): NO